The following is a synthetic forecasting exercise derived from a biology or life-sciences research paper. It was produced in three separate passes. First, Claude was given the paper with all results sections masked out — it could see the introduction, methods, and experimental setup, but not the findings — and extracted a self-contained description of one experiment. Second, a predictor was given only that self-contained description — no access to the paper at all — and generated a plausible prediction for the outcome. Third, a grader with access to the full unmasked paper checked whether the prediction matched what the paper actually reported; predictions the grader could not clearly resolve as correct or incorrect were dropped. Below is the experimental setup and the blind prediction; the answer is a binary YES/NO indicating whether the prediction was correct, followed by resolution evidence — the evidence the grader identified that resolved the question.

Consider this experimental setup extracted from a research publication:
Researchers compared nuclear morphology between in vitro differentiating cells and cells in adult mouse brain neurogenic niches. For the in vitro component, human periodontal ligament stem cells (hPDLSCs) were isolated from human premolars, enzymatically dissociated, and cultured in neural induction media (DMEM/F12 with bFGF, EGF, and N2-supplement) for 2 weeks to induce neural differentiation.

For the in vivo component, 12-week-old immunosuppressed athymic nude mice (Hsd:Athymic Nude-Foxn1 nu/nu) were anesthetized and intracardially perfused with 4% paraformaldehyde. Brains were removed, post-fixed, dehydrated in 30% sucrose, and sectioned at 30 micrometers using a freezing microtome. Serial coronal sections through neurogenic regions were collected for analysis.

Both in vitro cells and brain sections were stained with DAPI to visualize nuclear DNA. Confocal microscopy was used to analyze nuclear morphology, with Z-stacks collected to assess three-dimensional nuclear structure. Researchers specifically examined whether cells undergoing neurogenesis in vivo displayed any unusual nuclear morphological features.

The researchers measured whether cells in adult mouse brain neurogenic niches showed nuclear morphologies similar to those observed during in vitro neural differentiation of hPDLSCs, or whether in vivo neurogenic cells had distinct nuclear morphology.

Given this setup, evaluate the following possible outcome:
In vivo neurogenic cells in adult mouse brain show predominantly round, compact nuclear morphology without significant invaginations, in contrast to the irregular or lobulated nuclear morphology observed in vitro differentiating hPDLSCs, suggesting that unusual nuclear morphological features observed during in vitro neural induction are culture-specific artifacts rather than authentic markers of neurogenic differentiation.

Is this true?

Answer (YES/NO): NO